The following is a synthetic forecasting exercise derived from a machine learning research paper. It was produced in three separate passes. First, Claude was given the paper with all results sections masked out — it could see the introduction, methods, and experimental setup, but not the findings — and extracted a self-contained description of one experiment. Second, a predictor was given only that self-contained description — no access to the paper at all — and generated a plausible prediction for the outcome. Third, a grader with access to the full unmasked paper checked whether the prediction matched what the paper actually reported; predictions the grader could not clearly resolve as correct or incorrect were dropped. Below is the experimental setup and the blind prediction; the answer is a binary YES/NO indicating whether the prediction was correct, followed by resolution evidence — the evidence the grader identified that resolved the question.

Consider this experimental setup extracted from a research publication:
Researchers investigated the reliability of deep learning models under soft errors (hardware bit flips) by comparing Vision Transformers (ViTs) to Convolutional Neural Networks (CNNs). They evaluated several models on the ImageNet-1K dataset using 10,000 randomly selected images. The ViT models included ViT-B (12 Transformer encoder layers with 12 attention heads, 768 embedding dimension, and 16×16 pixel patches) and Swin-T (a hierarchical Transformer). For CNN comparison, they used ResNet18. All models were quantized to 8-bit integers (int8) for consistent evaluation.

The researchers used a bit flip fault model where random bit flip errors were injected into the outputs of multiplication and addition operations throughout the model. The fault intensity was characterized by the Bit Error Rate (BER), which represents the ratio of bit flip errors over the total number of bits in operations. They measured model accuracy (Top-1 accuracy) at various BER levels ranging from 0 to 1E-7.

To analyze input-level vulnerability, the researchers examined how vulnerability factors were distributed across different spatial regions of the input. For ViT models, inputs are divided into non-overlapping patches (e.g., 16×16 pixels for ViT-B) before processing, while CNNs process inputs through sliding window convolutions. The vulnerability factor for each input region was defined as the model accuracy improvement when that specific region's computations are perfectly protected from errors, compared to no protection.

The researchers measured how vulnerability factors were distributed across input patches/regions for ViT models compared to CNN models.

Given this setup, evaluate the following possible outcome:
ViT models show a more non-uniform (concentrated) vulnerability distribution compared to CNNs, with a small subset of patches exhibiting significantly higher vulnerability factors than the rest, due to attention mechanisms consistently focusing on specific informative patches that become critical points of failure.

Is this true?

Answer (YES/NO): NO